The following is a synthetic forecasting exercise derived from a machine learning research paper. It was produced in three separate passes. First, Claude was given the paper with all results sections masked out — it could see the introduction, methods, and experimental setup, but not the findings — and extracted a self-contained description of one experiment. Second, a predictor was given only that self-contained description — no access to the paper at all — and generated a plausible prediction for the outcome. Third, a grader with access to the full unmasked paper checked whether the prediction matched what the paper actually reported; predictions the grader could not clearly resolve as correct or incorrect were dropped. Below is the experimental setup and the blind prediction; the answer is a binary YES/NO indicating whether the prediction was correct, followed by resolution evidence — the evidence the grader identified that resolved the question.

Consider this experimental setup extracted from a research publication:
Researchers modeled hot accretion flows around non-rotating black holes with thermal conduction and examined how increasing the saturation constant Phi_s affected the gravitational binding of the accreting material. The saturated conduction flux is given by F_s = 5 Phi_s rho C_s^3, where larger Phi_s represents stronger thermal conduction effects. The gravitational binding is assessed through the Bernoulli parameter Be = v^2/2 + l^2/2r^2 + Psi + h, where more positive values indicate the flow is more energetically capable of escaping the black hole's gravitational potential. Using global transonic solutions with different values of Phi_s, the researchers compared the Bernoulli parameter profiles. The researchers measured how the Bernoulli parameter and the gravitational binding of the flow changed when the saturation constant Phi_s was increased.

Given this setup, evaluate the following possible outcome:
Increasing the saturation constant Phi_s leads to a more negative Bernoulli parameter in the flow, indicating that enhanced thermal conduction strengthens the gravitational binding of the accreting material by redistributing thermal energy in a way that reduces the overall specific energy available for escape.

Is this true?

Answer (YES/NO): NO